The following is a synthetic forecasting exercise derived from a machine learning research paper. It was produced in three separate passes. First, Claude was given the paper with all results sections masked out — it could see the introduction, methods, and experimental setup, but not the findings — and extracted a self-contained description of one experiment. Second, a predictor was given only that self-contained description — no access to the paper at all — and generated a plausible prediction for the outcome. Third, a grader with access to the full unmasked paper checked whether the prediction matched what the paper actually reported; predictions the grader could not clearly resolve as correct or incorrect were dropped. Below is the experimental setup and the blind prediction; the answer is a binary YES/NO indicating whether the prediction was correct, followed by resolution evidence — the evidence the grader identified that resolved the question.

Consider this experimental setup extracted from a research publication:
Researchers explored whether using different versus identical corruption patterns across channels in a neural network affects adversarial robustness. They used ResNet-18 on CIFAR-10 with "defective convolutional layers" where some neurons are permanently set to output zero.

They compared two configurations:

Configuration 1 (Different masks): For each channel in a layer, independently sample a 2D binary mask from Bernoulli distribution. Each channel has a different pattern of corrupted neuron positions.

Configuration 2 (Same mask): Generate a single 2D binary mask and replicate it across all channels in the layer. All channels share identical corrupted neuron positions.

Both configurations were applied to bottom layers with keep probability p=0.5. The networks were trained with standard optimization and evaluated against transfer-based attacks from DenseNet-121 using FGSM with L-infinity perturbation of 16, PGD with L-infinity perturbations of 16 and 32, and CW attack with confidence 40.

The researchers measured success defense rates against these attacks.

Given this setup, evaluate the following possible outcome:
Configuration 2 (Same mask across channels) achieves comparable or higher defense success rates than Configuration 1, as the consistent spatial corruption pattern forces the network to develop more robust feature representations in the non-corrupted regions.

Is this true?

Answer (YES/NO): YES